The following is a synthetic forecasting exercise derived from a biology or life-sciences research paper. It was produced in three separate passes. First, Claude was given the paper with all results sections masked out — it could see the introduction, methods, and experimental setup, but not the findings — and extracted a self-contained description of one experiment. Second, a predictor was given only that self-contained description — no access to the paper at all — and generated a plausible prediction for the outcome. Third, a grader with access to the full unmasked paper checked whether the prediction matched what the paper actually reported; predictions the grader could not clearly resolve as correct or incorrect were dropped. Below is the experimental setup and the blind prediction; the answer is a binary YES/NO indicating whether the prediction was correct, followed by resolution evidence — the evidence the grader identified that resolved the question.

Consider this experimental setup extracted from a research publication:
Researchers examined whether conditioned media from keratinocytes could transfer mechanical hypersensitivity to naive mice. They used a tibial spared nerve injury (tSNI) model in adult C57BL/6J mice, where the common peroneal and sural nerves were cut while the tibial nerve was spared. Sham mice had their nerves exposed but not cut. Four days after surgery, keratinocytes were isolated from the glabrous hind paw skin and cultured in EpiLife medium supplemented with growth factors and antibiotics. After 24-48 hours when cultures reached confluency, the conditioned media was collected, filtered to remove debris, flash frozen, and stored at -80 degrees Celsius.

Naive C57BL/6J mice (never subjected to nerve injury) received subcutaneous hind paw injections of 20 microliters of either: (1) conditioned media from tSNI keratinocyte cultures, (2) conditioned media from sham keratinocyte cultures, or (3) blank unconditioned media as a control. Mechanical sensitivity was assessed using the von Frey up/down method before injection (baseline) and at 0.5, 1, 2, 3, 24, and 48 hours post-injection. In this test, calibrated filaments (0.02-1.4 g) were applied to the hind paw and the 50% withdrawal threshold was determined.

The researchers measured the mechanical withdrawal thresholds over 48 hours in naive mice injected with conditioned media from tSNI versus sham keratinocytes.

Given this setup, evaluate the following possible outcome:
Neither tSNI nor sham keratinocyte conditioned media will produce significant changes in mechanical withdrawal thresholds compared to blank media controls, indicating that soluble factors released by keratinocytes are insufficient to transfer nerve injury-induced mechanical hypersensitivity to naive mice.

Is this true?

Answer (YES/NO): NO